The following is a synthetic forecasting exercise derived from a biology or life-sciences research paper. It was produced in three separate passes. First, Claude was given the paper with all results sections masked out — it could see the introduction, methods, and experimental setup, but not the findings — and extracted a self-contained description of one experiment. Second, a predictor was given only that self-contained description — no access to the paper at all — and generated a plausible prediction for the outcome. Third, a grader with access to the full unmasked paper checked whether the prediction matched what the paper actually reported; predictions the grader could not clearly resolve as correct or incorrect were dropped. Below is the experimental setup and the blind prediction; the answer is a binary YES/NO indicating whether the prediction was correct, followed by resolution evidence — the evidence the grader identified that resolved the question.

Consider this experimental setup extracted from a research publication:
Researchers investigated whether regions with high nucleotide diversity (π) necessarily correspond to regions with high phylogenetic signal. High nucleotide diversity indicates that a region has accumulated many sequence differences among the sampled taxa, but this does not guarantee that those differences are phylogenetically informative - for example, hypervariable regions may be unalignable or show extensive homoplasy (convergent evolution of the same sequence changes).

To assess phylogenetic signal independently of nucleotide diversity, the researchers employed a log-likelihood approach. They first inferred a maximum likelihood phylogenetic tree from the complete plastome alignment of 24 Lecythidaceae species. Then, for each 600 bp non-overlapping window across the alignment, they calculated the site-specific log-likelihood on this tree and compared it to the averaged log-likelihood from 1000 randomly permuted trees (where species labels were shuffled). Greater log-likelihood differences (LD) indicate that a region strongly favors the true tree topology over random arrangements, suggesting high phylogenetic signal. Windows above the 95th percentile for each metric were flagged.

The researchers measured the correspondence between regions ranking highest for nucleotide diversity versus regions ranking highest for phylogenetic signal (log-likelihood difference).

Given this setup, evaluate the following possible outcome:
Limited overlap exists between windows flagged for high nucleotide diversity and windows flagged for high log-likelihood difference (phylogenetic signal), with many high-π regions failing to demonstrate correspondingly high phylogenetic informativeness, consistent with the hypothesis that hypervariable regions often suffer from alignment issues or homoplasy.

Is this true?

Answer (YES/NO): NO